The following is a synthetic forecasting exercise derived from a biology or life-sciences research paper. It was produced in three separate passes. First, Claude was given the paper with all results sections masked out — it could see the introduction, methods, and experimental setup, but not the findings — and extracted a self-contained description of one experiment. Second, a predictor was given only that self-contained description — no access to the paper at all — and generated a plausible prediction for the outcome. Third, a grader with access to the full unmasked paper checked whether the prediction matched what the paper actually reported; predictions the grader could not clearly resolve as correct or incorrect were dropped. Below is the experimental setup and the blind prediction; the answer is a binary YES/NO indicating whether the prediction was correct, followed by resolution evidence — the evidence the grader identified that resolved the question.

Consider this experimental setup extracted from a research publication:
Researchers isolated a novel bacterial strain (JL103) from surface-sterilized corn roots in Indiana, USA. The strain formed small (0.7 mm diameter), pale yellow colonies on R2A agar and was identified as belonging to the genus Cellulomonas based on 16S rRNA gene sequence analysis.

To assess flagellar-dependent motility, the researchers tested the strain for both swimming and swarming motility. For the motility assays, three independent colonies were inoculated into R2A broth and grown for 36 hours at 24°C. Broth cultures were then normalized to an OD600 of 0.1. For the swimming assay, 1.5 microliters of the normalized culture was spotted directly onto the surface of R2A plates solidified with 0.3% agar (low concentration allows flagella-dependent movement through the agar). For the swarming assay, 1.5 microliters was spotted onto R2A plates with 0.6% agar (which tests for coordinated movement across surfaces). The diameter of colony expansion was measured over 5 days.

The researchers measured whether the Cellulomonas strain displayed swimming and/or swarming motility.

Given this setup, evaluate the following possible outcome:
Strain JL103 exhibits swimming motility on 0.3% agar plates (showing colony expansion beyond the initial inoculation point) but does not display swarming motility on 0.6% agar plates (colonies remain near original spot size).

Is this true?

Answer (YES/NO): NO